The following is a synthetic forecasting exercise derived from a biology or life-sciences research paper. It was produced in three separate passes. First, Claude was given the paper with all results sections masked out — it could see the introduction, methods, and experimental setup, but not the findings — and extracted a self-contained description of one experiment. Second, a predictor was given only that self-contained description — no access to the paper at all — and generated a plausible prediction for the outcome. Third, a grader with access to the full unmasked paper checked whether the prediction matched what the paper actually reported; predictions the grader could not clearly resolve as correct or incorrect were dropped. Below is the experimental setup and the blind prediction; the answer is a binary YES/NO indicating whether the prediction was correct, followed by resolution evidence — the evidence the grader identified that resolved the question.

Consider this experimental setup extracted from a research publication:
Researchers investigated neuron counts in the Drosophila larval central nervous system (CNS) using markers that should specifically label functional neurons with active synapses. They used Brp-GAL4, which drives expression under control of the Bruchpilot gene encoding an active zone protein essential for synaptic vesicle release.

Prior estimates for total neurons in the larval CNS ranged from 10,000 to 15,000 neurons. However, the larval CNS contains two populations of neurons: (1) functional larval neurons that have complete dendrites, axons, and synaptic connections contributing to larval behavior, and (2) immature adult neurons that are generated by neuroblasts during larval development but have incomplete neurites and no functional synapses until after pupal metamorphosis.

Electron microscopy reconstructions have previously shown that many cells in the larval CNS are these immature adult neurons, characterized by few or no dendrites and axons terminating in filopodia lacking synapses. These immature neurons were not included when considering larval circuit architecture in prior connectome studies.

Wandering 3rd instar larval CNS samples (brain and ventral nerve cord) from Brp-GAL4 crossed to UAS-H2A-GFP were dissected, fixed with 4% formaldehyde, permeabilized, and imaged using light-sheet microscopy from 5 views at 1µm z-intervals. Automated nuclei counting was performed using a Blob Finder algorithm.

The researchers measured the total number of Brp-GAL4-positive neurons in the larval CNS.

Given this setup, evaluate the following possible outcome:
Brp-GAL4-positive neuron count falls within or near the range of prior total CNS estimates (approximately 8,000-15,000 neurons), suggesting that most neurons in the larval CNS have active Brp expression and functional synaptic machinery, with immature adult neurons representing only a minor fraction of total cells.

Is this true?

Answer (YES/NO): YES